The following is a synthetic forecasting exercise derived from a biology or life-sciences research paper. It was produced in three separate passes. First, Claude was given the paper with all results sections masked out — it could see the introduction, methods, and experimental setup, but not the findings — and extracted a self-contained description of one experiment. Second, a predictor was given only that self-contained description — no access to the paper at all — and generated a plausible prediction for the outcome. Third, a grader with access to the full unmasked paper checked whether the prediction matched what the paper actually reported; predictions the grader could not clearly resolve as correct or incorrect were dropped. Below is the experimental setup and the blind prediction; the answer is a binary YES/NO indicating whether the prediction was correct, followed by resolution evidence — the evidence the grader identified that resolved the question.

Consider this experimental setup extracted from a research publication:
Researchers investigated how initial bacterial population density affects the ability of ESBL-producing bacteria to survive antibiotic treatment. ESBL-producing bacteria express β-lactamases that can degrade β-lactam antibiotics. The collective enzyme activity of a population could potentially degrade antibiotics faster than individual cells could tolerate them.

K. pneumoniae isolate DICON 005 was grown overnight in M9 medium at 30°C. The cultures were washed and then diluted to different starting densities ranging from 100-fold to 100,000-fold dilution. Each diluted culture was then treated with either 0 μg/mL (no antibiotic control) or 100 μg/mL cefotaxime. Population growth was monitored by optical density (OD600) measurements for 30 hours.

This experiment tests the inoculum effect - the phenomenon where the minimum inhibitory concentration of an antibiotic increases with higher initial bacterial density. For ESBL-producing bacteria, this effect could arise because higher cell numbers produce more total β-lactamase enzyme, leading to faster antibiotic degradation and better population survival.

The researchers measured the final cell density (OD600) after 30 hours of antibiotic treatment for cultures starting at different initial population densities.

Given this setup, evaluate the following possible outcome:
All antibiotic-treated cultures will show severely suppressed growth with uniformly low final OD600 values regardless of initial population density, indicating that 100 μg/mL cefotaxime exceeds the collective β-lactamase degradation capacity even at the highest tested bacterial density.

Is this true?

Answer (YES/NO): NO